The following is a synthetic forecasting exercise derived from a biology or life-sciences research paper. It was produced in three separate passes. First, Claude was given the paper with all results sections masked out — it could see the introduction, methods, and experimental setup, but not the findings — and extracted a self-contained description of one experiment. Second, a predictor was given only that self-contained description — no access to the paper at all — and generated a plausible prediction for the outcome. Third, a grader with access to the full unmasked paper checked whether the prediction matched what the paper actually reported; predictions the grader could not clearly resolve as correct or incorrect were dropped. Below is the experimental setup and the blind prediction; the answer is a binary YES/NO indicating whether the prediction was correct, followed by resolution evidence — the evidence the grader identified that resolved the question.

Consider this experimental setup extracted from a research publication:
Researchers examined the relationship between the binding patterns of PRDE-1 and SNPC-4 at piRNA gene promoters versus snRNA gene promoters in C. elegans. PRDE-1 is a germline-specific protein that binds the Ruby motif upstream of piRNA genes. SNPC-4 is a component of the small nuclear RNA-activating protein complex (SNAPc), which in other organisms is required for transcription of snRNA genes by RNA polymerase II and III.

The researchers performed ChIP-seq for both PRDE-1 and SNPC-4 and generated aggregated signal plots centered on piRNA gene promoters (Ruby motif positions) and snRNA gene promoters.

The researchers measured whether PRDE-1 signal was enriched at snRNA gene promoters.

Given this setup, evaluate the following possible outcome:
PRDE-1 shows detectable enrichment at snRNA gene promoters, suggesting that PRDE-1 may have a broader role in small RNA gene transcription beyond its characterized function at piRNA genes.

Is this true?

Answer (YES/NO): NO